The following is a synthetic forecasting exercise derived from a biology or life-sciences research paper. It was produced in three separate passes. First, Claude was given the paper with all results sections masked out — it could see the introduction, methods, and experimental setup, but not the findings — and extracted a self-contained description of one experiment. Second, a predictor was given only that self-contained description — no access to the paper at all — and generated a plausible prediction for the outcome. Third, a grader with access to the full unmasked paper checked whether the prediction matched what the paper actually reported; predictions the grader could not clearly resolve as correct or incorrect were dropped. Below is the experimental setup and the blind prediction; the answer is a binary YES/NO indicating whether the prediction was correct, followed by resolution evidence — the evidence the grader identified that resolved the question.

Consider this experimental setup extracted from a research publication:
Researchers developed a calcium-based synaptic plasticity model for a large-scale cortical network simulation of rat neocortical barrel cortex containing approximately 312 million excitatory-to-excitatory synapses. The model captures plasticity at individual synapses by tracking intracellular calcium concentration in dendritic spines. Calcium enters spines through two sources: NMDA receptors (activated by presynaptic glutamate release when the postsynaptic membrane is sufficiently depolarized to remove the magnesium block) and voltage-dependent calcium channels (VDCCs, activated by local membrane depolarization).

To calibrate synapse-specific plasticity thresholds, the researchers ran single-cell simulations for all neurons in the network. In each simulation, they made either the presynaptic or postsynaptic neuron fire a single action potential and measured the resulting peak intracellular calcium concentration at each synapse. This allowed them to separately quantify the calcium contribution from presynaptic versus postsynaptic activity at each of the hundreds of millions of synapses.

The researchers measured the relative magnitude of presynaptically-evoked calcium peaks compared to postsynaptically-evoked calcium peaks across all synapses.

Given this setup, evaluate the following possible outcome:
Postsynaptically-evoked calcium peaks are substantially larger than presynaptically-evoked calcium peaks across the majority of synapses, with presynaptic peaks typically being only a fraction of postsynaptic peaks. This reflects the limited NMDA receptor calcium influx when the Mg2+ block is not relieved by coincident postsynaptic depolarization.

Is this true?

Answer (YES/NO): NO